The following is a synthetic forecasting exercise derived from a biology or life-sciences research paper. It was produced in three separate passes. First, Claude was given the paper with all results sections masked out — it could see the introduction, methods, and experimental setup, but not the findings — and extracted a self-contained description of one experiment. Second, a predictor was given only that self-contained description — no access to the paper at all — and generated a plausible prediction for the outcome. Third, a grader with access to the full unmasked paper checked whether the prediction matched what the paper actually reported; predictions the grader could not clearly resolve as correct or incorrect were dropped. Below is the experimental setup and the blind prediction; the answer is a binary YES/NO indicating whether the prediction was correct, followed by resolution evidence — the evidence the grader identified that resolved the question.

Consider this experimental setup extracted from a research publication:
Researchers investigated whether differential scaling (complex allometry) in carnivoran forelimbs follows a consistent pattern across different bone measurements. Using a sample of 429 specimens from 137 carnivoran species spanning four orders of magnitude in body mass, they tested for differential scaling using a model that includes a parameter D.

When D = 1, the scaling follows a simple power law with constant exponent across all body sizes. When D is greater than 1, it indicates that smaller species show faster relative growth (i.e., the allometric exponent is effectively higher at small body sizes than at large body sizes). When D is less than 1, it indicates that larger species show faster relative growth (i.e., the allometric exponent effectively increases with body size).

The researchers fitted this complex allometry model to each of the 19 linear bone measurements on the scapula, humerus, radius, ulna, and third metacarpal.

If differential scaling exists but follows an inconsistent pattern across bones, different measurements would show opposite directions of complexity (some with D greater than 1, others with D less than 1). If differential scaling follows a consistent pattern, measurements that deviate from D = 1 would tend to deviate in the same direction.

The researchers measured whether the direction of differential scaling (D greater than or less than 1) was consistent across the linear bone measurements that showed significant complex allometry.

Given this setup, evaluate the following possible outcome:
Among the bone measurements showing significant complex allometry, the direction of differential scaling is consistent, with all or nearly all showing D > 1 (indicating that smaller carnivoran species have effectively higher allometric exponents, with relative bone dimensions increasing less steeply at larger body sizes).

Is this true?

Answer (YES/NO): YES